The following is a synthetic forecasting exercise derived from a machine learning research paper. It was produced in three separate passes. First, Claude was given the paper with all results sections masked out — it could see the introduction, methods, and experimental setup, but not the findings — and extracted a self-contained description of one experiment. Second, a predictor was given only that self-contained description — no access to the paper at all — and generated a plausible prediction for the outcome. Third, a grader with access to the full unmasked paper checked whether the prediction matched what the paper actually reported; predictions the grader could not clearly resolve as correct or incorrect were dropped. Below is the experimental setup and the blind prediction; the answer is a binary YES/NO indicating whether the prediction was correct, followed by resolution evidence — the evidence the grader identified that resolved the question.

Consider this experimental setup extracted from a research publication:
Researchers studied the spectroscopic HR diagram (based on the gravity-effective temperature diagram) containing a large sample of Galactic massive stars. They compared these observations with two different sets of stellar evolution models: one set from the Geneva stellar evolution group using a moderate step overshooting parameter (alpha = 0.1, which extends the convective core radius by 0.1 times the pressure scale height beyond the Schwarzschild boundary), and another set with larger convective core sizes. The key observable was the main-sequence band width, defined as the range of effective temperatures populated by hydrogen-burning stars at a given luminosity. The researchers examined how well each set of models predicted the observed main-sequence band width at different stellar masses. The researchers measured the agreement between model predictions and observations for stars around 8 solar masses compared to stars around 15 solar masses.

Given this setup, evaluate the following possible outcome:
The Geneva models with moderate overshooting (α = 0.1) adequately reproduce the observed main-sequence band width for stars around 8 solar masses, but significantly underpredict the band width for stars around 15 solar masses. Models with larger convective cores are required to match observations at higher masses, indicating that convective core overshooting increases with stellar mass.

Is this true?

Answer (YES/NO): YES